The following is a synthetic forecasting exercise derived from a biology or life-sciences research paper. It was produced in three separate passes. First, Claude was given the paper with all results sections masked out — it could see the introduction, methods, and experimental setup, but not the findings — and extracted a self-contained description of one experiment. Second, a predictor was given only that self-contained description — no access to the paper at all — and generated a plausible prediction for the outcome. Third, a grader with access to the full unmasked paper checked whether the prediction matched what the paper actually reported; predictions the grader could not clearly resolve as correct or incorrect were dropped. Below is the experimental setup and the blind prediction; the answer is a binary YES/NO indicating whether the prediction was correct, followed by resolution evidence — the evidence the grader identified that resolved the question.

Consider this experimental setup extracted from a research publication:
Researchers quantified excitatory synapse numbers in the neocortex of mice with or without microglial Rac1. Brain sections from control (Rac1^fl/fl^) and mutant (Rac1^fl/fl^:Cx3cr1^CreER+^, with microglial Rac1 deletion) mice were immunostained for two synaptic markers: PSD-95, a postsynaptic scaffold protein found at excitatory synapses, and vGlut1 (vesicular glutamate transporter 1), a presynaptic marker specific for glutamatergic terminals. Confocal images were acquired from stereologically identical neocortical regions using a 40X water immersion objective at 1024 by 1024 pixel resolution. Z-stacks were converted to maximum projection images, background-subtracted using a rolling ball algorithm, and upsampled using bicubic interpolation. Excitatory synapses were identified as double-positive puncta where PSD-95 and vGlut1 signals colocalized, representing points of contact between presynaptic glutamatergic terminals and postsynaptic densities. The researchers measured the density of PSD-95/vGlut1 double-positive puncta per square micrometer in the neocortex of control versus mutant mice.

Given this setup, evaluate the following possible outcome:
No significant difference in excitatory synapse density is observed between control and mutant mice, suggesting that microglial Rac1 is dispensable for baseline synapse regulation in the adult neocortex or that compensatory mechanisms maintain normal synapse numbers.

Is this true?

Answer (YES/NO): NO